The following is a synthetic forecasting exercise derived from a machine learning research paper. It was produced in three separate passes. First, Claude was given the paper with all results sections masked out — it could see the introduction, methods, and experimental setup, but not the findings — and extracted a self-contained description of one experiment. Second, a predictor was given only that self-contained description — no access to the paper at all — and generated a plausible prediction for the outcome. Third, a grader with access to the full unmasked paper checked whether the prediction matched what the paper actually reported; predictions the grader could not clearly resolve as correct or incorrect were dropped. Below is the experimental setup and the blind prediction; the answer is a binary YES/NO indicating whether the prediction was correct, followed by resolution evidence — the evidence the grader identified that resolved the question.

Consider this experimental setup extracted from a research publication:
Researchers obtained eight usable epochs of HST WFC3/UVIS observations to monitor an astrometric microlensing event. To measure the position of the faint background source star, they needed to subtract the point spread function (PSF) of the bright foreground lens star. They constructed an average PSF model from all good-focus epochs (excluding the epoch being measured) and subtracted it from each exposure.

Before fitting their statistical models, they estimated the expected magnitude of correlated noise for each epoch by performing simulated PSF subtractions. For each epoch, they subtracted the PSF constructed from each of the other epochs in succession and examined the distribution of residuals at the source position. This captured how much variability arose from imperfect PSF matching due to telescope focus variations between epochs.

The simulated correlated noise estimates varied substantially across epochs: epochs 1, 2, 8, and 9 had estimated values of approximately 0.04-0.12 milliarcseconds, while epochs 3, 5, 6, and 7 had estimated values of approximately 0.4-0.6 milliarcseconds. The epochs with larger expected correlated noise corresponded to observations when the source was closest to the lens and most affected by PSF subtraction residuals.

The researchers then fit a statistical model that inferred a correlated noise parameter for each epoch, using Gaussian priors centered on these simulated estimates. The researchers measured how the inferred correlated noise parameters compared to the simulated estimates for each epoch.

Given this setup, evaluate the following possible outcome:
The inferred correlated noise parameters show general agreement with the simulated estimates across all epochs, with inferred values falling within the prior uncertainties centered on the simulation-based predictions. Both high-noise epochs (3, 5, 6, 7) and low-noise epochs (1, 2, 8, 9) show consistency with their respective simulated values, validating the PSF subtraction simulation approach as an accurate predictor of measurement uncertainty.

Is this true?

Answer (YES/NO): NO